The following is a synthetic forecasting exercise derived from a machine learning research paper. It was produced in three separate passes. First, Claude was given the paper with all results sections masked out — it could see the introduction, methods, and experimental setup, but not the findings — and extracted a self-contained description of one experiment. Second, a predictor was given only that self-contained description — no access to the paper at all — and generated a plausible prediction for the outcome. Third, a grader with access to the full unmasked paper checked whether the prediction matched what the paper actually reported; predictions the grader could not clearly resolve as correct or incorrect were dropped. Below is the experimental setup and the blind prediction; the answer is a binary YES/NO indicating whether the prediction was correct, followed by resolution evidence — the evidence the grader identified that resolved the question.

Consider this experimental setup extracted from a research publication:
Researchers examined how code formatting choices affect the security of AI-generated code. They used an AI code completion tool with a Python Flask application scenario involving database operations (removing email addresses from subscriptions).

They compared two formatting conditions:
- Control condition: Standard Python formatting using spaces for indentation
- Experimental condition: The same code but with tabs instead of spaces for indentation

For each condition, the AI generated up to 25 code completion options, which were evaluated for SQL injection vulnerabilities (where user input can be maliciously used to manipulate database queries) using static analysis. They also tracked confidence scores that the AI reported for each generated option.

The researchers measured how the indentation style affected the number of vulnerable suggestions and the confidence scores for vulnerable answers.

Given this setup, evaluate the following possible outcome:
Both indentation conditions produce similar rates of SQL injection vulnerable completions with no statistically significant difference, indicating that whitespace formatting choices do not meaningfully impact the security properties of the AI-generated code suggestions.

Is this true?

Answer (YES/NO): NO